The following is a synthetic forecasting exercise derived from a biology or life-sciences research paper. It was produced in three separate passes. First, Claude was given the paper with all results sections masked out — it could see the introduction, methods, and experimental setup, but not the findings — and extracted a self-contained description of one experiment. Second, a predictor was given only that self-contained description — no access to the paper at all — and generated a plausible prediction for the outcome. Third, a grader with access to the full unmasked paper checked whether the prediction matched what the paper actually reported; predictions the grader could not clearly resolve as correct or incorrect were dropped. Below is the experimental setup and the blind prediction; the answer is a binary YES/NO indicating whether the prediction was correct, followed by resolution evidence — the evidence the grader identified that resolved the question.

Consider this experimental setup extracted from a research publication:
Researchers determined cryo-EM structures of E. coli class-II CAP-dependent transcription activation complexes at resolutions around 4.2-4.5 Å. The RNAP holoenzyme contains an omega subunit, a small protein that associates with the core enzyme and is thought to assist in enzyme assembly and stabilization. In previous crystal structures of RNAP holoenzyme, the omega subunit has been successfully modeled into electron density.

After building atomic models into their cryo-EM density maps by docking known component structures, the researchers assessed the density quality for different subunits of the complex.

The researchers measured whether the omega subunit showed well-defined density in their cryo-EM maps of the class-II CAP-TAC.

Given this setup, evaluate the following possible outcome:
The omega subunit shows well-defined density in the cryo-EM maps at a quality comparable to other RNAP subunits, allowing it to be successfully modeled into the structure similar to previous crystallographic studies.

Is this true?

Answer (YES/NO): NO